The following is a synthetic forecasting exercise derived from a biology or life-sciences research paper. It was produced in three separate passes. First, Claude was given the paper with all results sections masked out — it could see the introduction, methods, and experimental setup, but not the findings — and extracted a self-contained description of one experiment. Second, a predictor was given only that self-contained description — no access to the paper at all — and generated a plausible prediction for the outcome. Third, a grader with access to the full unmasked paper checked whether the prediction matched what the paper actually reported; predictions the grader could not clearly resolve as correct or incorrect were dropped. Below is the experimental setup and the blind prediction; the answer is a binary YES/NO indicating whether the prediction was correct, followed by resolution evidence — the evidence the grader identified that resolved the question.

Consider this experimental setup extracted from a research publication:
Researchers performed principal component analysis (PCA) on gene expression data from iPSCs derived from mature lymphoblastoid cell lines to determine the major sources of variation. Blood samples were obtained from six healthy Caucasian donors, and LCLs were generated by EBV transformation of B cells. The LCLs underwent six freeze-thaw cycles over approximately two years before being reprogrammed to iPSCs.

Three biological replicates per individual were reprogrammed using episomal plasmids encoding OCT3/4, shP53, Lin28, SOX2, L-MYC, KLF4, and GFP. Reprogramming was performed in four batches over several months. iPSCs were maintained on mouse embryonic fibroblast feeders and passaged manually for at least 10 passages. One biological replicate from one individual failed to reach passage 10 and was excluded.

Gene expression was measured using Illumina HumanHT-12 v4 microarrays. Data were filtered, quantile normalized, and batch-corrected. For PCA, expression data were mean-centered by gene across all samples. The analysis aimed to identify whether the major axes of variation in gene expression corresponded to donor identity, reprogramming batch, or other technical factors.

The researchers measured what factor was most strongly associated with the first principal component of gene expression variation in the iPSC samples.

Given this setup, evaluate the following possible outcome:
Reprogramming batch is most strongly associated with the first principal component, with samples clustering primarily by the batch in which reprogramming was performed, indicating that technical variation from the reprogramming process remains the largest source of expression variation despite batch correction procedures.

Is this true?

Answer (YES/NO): NO